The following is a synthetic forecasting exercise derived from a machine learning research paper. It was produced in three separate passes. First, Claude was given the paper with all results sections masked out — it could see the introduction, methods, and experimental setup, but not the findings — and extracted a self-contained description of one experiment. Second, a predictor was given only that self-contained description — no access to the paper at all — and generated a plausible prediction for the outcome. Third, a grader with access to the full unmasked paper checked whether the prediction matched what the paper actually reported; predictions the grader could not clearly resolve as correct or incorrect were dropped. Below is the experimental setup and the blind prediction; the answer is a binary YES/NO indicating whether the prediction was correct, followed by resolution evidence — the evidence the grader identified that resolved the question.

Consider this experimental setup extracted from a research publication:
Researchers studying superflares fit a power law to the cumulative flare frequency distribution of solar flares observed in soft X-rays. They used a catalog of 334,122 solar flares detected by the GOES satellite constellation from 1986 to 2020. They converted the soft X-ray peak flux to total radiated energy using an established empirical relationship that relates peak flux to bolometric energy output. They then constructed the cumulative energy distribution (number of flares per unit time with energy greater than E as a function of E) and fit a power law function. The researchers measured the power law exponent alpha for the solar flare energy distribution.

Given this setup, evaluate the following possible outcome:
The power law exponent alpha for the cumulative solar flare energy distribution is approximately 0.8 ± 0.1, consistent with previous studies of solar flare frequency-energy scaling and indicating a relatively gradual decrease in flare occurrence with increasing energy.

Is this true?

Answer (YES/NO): NO